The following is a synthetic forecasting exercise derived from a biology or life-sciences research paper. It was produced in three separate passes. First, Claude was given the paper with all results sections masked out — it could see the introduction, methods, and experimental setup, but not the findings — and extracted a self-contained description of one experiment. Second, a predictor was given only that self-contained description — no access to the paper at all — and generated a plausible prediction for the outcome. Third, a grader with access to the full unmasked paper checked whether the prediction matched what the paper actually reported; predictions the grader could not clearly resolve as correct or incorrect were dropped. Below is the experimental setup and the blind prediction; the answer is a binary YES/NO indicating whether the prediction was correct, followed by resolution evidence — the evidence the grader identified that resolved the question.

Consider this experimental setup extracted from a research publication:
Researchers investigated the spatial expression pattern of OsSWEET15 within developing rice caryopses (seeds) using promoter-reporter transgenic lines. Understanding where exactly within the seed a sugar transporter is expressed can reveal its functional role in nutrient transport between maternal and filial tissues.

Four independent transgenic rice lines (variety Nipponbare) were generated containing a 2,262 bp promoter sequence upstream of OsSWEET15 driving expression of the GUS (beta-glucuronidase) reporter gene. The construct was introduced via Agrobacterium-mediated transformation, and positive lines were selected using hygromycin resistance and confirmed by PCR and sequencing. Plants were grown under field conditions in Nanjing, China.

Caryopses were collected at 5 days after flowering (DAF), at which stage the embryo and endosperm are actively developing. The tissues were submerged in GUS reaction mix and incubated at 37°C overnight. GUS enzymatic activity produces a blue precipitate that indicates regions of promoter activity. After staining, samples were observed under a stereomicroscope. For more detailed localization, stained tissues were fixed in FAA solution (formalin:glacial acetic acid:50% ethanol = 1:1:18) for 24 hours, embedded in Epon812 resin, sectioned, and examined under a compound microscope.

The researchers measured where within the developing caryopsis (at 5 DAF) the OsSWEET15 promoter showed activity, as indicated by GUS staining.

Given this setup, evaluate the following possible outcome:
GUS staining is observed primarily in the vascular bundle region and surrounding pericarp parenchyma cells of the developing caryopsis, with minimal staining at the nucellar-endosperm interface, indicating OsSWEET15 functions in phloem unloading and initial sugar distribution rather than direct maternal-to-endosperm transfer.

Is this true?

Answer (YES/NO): NO